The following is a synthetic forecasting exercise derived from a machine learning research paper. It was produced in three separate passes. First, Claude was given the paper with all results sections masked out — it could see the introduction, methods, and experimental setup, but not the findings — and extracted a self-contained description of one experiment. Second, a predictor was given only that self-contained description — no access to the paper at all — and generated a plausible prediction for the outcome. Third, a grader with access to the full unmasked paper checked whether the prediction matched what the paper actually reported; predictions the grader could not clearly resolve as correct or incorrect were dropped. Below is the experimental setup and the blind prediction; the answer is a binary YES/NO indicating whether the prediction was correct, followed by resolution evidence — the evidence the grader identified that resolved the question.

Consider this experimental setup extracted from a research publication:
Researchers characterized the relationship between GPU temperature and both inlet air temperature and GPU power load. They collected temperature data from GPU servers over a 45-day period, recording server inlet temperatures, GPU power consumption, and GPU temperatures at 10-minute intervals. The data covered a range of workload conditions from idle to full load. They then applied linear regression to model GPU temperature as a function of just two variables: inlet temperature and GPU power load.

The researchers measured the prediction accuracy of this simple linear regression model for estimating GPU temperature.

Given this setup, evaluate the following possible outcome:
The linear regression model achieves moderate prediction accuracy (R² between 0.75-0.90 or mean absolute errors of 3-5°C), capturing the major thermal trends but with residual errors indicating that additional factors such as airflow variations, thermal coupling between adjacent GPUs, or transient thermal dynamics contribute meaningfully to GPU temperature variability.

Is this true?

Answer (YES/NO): NO